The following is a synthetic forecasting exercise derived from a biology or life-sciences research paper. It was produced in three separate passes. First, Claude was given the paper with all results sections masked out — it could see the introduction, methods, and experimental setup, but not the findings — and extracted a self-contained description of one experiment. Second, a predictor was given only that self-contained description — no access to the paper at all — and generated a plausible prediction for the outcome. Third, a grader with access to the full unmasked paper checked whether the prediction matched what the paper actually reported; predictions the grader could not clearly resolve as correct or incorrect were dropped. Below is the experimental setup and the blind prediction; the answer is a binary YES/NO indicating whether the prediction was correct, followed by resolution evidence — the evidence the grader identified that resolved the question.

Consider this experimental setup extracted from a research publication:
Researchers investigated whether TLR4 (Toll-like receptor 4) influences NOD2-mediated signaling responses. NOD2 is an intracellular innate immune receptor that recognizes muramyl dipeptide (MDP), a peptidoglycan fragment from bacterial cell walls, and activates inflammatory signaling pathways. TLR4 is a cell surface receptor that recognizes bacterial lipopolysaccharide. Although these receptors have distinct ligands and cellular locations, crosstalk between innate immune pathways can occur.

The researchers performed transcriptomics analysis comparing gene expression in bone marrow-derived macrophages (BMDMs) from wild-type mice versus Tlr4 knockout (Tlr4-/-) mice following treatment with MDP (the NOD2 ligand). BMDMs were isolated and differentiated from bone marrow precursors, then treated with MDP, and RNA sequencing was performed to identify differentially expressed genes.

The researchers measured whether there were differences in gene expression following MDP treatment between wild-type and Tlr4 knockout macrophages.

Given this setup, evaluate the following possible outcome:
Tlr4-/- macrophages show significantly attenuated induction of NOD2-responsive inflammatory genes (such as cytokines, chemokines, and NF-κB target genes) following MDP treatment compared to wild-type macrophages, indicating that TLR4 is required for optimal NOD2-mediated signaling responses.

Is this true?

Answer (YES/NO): NO